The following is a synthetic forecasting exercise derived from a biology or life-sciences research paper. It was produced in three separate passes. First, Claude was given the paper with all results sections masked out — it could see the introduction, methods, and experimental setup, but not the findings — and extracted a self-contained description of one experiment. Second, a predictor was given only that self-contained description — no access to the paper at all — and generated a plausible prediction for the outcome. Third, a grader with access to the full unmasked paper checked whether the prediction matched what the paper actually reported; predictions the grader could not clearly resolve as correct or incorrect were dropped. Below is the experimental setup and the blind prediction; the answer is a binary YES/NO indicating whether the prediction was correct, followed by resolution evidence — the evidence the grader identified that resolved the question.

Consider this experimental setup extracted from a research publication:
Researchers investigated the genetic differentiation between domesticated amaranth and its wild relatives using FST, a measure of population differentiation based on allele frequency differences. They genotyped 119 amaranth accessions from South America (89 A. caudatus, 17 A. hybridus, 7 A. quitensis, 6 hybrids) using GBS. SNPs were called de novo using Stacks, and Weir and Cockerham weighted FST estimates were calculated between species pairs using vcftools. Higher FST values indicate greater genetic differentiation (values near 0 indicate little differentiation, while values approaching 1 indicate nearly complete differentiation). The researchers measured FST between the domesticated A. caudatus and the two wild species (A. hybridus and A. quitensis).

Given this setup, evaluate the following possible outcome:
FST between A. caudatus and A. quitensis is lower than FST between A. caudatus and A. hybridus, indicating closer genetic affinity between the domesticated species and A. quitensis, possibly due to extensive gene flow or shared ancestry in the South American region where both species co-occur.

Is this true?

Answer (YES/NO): NO